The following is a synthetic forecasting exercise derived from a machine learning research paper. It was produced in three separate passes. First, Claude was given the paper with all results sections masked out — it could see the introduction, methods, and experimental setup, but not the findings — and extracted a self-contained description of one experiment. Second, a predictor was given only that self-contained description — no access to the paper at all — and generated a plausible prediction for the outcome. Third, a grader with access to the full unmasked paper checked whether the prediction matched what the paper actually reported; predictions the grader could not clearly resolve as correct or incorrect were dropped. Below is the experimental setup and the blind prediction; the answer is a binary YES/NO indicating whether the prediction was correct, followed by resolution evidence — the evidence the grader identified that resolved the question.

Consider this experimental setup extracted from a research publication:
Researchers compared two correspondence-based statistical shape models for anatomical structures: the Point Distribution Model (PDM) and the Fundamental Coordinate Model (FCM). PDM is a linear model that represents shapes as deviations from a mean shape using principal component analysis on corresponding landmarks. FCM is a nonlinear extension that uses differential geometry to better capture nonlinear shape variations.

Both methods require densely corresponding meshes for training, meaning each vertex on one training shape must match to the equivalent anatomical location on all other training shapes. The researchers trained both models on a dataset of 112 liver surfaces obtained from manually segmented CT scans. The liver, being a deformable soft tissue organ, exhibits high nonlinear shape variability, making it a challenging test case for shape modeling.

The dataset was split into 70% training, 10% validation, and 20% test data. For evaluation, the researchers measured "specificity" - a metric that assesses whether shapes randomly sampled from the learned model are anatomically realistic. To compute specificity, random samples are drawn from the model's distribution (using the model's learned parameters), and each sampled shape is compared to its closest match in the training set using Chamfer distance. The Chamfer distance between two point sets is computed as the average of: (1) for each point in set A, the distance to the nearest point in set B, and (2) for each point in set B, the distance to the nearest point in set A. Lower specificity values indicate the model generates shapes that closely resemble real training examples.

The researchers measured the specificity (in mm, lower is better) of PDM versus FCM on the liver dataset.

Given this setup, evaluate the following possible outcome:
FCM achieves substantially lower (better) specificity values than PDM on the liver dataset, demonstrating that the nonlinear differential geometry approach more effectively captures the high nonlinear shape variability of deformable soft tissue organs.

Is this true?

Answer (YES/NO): NO